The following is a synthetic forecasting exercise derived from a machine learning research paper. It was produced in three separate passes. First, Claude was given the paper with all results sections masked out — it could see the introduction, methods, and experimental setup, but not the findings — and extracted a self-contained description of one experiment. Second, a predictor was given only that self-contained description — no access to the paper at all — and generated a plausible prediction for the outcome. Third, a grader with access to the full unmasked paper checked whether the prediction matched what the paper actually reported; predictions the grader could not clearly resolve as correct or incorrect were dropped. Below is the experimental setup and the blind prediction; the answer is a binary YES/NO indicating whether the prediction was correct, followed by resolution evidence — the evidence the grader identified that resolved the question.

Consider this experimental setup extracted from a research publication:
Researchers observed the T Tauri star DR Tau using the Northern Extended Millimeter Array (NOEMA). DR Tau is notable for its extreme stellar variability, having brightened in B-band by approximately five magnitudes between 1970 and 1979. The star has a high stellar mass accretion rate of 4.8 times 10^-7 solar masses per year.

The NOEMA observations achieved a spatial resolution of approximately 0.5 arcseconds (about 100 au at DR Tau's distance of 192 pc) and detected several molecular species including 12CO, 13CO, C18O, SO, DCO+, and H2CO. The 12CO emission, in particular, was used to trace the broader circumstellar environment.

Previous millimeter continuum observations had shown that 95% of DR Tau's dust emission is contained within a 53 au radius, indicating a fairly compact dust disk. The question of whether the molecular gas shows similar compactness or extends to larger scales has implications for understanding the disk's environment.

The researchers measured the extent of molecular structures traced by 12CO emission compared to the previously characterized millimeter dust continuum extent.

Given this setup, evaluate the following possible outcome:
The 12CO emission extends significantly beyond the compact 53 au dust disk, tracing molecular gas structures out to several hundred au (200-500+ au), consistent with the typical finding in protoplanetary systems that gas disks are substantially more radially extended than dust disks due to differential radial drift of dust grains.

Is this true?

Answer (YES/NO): NO